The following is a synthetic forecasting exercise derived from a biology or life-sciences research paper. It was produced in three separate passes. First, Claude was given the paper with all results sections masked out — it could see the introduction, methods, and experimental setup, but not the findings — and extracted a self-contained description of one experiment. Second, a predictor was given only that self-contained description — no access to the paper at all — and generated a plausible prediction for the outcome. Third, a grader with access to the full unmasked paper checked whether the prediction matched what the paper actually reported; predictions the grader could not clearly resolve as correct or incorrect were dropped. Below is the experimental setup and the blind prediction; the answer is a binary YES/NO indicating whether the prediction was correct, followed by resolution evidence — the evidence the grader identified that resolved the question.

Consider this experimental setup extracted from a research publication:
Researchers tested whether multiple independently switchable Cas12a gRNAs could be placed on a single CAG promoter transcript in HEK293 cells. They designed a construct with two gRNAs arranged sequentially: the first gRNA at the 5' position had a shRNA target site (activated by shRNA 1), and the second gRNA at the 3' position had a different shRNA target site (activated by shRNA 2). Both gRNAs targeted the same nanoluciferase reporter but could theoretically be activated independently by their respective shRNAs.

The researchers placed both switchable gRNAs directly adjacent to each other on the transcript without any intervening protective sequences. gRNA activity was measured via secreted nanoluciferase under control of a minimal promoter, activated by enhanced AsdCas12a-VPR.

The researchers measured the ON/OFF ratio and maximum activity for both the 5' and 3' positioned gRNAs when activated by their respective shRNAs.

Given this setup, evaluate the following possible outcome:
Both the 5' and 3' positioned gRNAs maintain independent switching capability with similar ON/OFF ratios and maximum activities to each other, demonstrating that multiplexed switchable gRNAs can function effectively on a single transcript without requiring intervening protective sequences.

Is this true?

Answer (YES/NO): NO